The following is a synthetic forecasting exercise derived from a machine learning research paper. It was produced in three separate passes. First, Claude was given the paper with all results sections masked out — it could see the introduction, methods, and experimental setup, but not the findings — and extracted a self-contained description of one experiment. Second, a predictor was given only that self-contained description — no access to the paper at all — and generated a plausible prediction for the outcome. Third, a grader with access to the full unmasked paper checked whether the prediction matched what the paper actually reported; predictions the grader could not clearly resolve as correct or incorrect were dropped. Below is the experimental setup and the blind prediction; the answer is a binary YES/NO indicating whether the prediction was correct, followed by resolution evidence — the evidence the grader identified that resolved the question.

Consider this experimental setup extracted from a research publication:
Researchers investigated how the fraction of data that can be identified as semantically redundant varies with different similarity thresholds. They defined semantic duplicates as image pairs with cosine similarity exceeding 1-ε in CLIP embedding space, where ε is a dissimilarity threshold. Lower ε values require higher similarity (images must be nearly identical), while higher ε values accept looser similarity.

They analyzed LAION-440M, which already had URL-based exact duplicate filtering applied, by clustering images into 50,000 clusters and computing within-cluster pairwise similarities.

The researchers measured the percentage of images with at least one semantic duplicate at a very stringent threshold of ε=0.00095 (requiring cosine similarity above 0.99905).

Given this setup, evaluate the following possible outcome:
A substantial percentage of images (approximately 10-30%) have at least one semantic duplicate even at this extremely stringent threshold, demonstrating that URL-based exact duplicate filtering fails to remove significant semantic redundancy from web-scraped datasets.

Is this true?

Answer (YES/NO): YES